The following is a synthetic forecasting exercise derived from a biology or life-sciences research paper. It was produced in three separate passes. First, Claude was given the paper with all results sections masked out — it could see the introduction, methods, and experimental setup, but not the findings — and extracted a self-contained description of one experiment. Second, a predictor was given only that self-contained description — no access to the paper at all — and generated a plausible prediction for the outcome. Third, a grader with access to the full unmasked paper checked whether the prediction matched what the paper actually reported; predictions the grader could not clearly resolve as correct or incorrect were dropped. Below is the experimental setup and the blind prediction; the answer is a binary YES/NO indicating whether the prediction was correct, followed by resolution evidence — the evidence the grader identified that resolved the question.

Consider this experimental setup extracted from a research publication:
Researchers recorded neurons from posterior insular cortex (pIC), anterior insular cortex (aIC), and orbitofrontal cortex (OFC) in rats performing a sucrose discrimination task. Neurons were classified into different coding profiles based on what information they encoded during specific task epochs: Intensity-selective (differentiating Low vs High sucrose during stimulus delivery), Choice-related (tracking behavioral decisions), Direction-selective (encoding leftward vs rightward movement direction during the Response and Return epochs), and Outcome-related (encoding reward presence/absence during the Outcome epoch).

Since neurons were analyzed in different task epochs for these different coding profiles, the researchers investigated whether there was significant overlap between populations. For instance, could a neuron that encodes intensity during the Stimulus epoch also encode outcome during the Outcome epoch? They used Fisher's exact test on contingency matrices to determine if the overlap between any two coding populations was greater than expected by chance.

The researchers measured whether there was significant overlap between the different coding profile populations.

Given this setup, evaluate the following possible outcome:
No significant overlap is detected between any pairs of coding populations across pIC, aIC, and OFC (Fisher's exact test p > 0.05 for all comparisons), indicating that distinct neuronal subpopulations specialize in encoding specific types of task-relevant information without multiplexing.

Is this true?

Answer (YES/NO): NO